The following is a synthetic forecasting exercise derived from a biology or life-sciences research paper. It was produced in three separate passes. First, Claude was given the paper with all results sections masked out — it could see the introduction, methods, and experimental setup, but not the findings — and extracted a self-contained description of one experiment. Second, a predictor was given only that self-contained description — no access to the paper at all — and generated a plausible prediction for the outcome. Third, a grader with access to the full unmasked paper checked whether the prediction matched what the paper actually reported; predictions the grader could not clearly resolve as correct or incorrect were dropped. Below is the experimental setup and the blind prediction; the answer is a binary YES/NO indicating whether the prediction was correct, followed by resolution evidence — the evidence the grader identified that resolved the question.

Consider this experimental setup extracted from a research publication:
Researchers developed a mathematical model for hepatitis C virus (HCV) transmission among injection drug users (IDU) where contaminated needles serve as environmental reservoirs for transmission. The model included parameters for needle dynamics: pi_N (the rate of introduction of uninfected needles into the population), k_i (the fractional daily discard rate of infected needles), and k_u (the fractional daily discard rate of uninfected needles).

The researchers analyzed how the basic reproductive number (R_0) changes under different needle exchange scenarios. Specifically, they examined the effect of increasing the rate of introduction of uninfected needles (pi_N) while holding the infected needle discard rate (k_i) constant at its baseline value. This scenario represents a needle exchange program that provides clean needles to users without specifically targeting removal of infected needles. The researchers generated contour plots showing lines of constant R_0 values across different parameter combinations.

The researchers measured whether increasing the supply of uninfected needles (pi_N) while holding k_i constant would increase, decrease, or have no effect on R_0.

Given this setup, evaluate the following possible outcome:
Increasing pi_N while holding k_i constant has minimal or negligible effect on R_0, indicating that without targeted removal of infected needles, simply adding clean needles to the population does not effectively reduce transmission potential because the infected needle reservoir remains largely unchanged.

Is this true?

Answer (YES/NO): NO